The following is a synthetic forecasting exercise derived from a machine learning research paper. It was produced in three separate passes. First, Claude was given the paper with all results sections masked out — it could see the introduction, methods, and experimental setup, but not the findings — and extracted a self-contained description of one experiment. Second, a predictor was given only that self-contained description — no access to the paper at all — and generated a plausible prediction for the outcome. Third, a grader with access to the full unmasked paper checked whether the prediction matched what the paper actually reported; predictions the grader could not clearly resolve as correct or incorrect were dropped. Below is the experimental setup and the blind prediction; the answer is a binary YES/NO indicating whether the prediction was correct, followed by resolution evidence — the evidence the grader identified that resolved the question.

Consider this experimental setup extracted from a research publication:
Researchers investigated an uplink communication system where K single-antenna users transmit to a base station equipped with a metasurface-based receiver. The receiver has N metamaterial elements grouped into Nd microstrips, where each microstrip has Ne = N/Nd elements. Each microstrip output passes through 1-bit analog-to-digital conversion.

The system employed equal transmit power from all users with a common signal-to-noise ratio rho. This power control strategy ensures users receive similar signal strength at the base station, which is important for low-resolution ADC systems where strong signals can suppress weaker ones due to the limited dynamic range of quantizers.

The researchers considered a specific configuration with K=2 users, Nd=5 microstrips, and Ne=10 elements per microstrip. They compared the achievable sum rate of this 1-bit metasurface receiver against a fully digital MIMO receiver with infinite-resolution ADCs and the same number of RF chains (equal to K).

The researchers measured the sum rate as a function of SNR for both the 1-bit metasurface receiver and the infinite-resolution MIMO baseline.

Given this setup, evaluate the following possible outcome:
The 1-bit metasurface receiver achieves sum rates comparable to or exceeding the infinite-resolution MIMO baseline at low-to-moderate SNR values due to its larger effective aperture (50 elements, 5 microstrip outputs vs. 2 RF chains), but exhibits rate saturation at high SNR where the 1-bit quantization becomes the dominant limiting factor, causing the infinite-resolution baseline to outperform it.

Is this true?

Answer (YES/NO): YES